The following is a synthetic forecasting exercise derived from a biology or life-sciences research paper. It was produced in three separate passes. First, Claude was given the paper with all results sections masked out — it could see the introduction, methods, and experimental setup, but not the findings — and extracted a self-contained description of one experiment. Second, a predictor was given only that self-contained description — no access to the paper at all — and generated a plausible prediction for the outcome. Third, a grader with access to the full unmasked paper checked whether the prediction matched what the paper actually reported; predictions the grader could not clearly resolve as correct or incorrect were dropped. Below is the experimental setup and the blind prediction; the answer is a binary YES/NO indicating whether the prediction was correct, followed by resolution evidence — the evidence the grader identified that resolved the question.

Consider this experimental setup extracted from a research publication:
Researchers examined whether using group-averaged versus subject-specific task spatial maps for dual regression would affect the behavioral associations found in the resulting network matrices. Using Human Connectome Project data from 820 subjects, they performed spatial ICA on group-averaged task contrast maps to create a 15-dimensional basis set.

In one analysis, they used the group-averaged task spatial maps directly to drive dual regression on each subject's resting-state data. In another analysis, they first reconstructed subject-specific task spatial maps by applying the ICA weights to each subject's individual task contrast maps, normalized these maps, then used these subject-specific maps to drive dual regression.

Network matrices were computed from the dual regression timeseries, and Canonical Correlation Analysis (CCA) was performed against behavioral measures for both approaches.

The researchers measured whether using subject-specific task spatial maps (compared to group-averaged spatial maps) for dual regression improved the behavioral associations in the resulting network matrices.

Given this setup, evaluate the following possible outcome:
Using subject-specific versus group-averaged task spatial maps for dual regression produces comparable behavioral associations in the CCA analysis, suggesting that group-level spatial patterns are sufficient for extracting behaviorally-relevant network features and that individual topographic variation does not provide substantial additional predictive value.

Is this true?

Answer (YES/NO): NO